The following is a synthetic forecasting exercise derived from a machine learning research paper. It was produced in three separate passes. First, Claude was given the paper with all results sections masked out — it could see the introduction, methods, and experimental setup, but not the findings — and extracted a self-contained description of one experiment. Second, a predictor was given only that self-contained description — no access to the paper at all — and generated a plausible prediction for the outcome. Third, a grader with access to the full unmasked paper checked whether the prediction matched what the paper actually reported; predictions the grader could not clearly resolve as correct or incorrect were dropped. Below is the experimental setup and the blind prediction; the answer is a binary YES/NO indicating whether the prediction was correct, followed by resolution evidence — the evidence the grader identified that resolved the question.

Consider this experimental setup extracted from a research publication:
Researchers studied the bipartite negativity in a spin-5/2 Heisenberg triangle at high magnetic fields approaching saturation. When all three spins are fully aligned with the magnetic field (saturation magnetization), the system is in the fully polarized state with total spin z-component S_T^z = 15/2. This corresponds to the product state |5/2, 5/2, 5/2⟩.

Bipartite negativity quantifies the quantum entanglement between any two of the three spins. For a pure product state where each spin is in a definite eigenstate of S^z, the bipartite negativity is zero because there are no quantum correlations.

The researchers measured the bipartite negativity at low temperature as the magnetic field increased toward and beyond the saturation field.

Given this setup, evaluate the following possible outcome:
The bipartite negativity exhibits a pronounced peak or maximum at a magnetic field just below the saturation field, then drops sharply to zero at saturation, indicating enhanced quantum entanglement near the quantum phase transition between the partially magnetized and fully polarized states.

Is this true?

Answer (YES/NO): NO